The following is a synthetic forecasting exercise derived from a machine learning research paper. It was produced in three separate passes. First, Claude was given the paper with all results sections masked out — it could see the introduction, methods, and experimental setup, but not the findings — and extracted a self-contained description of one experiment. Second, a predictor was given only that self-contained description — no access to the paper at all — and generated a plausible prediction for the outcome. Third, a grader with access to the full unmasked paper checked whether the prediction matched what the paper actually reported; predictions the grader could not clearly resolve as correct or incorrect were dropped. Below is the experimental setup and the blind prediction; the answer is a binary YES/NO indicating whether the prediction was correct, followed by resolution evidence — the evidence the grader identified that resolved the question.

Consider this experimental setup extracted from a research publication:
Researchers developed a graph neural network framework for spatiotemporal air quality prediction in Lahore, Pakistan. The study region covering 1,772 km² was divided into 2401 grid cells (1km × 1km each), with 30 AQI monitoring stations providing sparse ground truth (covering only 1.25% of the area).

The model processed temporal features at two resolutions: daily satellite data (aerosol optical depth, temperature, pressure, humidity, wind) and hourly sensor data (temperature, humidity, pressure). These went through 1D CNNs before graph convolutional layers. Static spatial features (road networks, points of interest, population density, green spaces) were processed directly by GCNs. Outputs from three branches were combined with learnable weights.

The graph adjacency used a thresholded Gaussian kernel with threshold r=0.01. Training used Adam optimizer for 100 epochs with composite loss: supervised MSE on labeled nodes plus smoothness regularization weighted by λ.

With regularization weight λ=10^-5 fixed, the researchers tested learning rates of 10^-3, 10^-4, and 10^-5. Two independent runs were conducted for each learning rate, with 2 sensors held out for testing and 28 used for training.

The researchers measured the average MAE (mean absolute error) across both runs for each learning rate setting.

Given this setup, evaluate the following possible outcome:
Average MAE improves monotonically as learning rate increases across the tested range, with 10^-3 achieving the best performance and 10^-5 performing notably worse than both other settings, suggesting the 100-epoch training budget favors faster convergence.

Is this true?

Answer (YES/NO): NO